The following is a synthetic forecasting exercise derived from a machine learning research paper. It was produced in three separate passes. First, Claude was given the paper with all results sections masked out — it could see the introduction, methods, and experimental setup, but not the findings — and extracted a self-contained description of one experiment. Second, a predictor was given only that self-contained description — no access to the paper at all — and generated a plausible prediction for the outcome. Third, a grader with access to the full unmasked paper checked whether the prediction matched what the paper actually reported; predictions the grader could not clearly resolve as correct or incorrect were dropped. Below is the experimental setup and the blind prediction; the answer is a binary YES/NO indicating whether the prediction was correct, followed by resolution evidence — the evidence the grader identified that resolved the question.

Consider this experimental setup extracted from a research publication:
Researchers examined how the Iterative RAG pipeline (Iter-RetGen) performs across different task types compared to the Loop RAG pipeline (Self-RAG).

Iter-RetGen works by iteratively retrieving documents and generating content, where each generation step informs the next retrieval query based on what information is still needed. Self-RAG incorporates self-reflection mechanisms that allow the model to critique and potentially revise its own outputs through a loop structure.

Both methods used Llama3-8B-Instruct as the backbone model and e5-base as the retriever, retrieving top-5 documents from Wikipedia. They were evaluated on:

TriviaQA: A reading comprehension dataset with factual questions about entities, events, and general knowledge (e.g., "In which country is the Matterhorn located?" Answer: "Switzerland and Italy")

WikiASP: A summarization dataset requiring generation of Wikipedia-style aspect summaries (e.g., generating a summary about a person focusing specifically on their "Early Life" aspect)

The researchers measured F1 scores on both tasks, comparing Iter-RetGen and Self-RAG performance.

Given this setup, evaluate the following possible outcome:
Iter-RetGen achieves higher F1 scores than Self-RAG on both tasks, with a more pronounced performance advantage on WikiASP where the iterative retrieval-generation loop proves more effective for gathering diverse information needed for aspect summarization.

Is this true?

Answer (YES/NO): NO